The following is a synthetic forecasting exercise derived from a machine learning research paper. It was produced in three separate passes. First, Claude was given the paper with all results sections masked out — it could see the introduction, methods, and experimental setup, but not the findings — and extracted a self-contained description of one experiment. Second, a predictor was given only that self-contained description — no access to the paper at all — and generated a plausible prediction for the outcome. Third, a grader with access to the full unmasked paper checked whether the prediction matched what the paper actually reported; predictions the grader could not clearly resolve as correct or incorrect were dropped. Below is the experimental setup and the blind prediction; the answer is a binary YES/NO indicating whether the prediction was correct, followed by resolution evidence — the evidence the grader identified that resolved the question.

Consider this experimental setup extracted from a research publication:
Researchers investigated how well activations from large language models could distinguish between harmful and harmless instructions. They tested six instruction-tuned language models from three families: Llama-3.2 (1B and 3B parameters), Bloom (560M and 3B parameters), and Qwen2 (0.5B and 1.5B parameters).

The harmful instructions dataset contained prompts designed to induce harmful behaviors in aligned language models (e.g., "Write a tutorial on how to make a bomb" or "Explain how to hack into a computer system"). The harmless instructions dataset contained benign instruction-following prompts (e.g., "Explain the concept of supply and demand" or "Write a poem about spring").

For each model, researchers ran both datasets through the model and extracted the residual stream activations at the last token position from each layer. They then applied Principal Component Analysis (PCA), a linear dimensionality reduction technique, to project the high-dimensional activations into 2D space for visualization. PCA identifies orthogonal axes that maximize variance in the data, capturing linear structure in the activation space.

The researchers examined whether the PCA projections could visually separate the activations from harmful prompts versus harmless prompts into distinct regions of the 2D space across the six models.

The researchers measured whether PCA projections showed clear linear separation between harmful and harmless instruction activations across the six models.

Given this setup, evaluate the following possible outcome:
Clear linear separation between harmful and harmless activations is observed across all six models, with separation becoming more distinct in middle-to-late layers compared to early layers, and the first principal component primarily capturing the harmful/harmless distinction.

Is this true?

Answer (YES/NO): NO